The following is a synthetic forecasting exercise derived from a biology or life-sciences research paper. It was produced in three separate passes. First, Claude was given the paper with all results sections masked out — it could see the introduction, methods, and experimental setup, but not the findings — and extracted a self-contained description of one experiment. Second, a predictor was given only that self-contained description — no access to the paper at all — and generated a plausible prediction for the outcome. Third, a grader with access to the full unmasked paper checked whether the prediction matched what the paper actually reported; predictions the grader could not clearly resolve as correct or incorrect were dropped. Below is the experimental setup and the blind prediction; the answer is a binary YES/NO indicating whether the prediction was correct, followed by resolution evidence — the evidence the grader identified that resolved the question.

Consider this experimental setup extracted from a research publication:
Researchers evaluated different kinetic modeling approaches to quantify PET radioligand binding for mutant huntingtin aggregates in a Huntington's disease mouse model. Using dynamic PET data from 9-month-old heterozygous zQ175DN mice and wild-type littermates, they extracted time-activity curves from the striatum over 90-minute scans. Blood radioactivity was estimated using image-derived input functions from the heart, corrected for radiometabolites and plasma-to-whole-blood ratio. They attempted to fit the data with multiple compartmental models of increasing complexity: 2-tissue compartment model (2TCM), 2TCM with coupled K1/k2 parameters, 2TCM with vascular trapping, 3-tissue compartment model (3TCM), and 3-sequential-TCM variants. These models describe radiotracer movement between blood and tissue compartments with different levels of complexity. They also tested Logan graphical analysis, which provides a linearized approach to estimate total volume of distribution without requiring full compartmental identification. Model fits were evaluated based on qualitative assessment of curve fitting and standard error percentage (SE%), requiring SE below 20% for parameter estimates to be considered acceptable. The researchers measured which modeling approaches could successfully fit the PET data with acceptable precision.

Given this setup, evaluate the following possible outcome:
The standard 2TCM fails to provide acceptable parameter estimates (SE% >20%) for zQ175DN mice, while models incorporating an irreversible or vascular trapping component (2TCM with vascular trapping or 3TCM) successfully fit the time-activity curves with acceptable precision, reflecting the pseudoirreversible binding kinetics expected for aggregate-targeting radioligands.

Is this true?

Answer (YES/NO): NO